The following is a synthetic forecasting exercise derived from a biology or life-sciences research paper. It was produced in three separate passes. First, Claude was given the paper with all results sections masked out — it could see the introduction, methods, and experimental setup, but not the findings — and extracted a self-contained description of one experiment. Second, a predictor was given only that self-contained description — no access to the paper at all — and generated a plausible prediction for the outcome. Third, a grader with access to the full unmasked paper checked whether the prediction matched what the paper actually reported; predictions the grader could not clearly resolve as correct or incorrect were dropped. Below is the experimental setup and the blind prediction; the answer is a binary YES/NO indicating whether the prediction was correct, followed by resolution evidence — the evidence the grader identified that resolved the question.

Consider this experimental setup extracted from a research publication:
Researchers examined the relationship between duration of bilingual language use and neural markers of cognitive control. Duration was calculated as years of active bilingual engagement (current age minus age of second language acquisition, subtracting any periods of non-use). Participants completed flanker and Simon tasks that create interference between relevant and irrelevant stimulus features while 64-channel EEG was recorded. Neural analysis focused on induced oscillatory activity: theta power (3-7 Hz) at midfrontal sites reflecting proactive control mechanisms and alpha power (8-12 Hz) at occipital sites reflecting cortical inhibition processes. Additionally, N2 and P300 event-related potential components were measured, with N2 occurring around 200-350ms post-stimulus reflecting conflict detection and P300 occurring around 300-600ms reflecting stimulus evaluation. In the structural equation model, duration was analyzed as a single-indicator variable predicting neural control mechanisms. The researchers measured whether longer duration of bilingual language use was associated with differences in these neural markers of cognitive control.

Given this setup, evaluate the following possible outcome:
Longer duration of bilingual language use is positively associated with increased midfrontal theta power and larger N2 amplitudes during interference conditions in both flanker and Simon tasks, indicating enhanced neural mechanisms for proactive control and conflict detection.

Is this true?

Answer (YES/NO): NO